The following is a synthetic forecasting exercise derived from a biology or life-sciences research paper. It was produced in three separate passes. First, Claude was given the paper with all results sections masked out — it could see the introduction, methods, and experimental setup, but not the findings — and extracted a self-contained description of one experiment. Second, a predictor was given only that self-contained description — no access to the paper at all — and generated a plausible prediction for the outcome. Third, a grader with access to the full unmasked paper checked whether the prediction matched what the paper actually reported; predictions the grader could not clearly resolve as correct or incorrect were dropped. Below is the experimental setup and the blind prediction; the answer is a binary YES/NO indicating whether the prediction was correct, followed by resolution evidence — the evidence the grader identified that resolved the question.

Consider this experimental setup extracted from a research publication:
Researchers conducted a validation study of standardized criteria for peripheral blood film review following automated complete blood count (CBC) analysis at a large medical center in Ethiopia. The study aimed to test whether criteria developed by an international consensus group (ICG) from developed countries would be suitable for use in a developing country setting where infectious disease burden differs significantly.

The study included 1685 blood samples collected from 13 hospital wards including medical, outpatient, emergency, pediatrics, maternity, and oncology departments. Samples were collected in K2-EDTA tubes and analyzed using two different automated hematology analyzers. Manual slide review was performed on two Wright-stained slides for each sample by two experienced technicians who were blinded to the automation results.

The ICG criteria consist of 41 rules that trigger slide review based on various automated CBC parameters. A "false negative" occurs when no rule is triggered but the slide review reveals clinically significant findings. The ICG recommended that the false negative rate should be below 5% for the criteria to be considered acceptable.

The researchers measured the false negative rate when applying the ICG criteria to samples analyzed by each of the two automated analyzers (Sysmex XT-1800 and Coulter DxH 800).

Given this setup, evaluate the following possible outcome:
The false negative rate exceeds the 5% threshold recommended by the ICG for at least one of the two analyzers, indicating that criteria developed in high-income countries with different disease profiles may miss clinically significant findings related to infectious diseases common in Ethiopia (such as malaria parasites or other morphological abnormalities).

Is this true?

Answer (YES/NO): NO